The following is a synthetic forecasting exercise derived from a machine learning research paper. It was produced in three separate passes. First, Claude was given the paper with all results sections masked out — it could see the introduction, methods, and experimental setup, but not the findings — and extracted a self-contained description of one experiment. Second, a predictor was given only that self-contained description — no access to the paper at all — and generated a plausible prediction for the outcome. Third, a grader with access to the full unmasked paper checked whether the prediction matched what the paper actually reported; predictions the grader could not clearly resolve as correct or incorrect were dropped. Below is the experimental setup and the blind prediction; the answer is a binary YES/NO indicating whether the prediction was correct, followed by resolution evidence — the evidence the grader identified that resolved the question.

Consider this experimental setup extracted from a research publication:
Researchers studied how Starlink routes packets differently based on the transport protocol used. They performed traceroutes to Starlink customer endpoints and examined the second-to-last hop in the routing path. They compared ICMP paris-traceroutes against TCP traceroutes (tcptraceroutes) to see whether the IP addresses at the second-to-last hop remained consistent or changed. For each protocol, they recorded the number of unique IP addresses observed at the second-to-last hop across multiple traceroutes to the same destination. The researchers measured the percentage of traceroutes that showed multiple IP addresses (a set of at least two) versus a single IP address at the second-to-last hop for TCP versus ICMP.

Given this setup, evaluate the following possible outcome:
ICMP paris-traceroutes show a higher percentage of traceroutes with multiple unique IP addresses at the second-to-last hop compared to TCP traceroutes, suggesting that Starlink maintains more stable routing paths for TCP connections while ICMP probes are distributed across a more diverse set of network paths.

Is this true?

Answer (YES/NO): NO